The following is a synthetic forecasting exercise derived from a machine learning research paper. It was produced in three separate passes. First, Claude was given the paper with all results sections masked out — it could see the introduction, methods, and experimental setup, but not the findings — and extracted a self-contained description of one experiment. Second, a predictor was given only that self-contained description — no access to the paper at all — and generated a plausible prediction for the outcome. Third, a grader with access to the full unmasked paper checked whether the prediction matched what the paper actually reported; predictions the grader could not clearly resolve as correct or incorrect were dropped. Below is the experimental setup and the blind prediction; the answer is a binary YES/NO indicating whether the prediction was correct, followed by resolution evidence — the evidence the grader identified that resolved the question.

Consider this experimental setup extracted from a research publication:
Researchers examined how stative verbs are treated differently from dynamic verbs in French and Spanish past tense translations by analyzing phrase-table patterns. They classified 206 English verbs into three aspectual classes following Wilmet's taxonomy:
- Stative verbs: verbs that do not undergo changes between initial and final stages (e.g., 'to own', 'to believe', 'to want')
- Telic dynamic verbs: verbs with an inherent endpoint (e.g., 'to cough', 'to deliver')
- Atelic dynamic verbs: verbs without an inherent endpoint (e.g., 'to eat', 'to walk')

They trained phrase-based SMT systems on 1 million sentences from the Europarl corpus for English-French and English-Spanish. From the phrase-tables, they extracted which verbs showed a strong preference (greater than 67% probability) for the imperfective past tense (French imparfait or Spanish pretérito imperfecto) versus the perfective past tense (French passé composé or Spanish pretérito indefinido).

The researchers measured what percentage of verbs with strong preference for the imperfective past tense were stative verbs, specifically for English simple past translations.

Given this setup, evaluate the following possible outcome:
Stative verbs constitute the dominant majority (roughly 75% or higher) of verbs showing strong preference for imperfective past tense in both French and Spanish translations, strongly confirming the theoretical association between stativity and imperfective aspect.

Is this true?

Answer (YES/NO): YES